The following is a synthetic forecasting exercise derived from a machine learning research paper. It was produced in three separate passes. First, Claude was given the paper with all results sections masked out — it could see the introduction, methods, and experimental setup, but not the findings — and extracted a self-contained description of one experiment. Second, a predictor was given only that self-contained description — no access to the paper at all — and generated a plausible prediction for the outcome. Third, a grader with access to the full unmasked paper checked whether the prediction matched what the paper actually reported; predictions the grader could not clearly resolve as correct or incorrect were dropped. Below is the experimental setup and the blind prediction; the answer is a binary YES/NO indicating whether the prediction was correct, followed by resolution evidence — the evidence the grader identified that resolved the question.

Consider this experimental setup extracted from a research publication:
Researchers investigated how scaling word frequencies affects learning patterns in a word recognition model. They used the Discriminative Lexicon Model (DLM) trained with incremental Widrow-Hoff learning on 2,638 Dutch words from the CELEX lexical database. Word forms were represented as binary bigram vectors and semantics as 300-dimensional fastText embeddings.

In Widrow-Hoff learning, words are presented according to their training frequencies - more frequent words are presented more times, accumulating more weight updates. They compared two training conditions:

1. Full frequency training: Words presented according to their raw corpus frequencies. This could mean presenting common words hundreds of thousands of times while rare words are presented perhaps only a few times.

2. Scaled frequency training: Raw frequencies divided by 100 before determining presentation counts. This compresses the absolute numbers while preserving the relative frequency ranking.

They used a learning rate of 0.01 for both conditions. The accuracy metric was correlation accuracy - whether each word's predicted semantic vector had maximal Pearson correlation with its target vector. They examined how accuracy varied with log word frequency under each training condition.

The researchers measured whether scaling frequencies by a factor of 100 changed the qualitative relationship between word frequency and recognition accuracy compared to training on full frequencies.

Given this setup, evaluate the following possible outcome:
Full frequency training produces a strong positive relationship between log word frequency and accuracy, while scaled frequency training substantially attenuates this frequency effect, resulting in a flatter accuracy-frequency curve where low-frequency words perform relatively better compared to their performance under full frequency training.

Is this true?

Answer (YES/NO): NO